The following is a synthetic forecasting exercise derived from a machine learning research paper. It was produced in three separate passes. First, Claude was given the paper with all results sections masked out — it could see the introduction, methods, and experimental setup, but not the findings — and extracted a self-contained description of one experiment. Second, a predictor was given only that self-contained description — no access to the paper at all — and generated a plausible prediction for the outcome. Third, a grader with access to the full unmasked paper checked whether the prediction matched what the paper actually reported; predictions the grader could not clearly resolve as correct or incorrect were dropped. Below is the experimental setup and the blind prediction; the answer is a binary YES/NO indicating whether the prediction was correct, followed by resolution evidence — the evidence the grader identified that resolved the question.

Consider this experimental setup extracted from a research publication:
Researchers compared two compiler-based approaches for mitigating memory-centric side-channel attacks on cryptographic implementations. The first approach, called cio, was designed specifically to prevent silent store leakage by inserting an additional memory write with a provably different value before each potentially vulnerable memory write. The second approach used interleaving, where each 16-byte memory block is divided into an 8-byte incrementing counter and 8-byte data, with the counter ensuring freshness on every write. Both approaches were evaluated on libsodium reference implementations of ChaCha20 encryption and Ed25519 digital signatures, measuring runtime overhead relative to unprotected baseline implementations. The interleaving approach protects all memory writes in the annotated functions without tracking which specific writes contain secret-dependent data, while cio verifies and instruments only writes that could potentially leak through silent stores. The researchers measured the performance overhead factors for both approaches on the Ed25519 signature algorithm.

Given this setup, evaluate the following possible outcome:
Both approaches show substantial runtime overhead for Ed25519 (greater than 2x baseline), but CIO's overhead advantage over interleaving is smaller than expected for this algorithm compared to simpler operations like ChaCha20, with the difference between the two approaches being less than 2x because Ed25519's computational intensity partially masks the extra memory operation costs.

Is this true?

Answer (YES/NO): NO